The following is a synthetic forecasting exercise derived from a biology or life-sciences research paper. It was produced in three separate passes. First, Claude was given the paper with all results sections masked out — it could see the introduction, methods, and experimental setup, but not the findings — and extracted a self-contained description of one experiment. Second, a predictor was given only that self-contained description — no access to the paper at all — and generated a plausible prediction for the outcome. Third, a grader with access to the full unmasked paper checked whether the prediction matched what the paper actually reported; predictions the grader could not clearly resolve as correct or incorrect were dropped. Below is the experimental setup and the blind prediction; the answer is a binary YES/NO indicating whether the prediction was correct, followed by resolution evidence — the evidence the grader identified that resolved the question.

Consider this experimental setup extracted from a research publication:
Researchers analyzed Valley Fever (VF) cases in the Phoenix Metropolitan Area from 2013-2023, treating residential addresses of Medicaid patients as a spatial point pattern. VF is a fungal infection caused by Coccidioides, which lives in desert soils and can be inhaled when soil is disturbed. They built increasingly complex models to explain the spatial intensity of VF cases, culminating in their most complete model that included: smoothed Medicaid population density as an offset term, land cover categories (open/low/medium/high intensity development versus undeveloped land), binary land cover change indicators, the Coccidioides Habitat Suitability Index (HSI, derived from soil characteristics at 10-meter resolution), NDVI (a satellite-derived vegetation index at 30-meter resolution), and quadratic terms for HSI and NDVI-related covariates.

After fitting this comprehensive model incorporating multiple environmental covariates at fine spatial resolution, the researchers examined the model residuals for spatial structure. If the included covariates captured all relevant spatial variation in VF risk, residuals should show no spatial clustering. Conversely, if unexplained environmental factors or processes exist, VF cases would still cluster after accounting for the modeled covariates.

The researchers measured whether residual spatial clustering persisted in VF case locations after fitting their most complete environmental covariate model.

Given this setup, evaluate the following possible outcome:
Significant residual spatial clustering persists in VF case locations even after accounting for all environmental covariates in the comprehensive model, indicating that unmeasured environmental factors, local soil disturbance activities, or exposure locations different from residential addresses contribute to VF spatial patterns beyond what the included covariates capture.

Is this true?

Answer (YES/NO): YES